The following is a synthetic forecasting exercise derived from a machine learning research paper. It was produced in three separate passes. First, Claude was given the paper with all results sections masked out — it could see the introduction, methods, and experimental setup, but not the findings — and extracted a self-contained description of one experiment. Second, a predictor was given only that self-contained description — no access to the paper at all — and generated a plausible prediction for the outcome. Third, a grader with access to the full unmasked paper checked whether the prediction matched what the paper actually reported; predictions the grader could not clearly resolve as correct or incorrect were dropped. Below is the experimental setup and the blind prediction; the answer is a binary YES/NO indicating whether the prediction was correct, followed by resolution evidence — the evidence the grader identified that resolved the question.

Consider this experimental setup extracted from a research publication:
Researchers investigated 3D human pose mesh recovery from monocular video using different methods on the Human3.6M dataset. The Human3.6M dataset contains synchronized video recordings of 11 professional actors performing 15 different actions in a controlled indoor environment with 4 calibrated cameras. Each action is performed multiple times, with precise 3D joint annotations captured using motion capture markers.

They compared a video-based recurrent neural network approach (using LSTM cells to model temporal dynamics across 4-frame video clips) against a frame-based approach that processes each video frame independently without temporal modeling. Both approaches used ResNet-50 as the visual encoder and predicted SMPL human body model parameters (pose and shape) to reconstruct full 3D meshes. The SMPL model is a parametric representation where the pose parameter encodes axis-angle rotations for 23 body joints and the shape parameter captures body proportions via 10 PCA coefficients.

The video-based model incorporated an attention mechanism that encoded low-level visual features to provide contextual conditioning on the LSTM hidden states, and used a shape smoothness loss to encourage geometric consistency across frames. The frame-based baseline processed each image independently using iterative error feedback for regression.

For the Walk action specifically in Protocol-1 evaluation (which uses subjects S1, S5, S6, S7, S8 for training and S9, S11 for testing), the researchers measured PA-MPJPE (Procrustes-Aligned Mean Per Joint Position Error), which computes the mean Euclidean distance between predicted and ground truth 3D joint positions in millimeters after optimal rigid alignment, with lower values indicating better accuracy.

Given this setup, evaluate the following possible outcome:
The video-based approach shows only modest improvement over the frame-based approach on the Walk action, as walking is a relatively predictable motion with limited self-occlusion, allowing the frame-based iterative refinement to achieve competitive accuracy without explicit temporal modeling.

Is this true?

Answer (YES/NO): NO